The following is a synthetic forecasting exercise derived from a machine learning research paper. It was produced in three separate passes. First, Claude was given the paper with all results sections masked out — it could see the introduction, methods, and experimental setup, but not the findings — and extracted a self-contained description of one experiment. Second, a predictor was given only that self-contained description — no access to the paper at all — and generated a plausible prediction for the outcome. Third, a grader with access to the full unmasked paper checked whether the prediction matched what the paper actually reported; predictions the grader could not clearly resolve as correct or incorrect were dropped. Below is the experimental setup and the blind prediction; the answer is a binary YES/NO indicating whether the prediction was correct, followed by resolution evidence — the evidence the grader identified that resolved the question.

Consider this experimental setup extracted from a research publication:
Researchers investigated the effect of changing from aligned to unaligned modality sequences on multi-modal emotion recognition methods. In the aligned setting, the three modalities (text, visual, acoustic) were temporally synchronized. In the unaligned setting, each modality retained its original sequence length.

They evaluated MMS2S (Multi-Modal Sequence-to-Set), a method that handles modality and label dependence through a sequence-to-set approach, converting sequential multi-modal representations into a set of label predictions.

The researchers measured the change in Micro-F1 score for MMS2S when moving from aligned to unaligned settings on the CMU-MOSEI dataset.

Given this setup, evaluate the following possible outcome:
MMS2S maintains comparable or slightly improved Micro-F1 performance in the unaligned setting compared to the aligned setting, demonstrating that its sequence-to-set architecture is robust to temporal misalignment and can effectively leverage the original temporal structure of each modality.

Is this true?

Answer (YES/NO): NO